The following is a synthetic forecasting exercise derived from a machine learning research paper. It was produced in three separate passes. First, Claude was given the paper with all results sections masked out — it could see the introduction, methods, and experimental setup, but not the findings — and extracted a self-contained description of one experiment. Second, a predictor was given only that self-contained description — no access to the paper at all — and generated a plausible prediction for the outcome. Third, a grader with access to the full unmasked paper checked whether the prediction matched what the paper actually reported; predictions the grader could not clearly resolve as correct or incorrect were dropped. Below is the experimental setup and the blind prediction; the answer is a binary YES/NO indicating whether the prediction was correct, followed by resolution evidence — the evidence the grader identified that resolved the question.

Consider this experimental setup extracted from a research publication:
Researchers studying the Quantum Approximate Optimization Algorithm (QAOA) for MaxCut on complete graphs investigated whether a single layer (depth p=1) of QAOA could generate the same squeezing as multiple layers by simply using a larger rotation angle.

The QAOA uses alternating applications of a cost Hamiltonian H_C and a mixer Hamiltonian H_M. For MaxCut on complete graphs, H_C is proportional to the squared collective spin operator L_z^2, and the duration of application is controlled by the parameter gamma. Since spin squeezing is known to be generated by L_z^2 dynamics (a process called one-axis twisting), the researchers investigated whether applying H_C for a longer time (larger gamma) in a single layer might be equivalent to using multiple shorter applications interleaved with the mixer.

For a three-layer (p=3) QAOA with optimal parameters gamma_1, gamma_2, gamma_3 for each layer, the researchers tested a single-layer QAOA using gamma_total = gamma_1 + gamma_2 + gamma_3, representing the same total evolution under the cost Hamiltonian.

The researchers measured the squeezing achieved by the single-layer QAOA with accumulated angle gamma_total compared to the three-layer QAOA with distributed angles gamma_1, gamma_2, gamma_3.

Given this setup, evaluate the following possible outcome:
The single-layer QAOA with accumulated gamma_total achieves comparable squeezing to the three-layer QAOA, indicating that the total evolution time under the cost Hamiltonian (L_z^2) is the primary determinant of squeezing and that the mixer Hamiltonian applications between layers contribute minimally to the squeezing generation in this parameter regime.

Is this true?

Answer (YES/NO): NO